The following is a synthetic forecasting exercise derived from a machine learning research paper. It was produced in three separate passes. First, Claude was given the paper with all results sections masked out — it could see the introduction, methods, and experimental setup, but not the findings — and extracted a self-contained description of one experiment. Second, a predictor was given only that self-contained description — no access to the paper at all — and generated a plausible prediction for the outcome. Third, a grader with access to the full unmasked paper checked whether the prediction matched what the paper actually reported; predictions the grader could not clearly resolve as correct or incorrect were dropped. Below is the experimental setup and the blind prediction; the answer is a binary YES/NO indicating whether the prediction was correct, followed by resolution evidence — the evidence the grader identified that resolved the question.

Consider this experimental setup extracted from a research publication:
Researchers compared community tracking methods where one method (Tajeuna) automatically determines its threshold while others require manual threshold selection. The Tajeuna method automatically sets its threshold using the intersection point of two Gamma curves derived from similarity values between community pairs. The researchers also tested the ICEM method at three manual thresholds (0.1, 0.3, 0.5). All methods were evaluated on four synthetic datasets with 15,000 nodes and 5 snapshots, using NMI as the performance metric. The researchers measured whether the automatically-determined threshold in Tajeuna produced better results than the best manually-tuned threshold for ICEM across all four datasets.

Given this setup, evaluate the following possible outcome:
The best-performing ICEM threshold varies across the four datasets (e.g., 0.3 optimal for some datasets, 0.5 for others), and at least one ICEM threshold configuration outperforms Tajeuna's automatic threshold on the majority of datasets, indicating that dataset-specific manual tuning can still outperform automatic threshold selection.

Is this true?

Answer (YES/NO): NO